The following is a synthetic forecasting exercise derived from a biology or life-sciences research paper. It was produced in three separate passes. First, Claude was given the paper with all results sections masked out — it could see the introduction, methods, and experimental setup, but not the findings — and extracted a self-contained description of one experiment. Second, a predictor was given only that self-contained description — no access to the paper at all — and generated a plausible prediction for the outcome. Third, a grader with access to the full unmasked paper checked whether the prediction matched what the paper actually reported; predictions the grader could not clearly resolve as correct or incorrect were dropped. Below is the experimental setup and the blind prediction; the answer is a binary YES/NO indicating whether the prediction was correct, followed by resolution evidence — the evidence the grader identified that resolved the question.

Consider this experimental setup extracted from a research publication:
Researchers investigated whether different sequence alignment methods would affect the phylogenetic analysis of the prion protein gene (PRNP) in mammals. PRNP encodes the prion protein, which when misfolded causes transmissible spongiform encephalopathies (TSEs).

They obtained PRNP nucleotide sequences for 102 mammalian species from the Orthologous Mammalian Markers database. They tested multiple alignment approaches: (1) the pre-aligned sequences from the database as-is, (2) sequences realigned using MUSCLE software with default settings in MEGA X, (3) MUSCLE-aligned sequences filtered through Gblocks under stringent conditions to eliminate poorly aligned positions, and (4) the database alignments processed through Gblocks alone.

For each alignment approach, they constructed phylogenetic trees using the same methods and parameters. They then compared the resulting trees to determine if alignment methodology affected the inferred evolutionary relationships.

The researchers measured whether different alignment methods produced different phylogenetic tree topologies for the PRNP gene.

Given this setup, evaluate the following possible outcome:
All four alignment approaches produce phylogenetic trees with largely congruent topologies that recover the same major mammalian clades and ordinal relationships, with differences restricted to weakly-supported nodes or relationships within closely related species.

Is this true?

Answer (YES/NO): YES